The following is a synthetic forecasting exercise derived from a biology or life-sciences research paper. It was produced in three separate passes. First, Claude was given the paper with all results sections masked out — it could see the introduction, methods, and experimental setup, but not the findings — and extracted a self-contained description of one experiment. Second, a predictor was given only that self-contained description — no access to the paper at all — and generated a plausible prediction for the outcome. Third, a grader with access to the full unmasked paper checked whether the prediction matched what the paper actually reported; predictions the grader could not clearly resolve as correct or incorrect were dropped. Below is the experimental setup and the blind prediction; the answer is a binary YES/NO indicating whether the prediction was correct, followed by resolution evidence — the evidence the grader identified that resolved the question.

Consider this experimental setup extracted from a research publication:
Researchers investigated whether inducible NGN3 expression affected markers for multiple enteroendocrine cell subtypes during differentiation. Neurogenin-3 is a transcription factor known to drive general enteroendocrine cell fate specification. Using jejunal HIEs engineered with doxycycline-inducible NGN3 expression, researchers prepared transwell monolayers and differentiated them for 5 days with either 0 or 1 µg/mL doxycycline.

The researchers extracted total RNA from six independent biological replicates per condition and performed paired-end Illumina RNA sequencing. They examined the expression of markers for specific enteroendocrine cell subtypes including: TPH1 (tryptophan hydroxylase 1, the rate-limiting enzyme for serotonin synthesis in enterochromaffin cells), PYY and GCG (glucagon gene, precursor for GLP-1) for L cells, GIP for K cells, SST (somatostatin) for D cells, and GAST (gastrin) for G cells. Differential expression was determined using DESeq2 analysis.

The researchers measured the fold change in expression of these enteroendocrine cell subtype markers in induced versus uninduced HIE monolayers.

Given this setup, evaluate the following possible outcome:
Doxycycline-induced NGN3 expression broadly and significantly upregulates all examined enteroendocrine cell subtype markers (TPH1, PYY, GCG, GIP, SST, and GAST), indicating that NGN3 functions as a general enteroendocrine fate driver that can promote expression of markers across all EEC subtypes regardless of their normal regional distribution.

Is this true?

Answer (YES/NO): YES